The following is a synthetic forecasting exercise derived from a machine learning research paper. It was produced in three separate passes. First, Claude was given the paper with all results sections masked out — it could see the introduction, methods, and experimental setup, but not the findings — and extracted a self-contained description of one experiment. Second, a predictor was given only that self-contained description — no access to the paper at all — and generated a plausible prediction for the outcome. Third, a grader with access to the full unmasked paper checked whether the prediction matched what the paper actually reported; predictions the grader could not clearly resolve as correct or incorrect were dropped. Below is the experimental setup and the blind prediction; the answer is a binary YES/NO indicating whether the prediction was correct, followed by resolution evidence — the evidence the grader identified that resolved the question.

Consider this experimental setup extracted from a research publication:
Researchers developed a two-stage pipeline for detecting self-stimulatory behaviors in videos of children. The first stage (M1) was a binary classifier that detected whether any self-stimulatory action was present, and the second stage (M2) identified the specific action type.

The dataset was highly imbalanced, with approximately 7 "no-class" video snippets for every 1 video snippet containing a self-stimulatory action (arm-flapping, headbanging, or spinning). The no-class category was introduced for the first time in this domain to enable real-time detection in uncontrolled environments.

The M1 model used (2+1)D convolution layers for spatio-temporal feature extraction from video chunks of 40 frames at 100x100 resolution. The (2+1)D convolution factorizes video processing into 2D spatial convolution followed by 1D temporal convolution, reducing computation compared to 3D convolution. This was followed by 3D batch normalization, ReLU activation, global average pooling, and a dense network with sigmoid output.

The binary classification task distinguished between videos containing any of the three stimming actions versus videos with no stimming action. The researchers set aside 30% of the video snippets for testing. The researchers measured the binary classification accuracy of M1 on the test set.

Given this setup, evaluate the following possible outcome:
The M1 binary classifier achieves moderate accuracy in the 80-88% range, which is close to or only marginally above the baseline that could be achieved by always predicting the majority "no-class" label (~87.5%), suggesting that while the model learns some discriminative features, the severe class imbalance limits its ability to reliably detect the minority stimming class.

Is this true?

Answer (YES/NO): NO